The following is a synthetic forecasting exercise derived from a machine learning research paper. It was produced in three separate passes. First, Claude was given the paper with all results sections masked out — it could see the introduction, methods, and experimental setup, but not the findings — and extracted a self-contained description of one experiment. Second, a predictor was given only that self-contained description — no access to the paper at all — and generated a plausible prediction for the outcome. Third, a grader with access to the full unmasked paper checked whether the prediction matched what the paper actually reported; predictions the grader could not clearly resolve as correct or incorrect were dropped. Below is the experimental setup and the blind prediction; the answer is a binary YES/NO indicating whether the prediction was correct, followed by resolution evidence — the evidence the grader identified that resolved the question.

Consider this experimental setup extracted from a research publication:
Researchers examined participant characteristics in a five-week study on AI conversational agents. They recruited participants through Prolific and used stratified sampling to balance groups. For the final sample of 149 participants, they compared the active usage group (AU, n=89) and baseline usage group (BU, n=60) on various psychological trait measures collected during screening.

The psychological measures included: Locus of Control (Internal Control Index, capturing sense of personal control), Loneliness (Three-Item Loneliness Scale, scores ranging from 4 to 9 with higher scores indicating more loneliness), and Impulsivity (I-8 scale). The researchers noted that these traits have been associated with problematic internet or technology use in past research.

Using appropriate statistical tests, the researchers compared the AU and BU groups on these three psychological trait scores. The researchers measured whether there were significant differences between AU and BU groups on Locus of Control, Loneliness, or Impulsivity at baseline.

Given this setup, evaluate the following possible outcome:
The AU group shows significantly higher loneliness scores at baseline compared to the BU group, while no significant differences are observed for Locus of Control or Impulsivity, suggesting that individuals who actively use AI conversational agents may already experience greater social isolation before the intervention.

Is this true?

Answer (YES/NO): NO